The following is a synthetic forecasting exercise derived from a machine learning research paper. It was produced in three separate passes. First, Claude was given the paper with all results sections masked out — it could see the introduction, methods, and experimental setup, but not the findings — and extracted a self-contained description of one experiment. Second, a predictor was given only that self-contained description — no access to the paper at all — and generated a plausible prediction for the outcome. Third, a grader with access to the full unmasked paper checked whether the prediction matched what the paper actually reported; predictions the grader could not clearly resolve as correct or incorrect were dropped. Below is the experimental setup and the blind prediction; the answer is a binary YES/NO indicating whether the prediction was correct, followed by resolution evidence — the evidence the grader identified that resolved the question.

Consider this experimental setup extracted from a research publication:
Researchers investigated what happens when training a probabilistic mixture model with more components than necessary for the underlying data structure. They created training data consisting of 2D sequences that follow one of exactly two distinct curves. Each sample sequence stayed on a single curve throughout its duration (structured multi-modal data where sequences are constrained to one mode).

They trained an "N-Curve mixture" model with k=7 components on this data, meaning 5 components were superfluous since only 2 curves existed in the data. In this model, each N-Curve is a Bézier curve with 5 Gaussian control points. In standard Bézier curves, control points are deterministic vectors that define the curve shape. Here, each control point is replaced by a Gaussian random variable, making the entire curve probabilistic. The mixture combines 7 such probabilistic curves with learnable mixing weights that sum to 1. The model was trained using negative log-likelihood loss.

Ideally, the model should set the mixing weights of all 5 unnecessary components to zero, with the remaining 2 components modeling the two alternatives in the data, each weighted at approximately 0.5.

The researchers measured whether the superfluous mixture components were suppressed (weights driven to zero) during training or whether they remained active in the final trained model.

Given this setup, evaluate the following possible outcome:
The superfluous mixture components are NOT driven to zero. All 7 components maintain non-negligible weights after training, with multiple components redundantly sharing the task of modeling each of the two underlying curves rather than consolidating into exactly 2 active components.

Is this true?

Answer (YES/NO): NO